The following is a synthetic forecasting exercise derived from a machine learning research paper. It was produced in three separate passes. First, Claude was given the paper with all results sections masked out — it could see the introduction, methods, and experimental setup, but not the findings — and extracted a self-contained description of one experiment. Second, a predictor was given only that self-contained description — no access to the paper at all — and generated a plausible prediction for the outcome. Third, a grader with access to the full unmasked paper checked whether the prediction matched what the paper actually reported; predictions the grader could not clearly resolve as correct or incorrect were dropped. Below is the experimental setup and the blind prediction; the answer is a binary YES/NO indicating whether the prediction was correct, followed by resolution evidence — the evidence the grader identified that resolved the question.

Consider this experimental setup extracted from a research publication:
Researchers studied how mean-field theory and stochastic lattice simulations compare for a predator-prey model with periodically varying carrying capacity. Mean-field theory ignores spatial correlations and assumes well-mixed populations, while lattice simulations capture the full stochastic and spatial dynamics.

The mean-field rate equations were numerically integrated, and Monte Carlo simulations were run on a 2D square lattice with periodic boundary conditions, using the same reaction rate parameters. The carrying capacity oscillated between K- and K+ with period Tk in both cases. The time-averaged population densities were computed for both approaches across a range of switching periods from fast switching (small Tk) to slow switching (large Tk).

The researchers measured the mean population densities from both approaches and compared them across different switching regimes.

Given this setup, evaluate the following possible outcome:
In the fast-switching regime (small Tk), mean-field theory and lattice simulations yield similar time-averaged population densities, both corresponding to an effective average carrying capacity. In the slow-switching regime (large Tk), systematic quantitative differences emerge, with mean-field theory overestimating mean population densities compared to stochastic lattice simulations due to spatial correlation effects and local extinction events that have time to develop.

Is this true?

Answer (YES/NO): NO